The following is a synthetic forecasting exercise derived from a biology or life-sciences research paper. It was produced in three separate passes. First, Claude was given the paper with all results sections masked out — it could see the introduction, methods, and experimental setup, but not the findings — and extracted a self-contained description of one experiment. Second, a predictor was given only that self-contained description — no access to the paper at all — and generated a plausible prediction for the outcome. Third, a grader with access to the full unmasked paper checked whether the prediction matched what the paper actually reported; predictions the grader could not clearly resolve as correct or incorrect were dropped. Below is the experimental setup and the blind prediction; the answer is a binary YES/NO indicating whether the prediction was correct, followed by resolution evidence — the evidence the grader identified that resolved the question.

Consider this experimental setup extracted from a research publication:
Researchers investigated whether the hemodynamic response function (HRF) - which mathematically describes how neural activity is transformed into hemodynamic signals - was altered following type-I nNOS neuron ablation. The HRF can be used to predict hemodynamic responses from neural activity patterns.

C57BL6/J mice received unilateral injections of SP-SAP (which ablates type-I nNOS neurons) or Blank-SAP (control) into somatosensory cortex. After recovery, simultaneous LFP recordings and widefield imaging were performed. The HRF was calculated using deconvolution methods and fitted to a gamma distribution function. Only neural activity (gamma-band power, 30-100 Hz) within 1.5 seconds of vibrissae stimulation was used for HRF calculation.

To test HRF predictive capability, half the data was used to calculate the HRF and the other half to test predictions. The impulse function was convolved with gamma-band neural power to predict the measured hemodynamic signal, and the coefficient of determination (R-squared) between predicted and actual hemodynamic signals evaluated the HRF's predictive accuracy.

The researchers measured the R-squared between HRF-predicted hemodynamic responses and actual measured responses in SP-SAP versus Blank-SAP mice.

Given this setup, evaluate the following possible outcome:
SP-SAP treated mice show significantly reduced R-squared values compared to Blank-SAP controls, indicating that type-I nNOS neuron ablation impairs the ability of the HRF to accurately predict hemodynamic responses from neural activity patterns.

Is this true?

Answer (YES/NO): NO